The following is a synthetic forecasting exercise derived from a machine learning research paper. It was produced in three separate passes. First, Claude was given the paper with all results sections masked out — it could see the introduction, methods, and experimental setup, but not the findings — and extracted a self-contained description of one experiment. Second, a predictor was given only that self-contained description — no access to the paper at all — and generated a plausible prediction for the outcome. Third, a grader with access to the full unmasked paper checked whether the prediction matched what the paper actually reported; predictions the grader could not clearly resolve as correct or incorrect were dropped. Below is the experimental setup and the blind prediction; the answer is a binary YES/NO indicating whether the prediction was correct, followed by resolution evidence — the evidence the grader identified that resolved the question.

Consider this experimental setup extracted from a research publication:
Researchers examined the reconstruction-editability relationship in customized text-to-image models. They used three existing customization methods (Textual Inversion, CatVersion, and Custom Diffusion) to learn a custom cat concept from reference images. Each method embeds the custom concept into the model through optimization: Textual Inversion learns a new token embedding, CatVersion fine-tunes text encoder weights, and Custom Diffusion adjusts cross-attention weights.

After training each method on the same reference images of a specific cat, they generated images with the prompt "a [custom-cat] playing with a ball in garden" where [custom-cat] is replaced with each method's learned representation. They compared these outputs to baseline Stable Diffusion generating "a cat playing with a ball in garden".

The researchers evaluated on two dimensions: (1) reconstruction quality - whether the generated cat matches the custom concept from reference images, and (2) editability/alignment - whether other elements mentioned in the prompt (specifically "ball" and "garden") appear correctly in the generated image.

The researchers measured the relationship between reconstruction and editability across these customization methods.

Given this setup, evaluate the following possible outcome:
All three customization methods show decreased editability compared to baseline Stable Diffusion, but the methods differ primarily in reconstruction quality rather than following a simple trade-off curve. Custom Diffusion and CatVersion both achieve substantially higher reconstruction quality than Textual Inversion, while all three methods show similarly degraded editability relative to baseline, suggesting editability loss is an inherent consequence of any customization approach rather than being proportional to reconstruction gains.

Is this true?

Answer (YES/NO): NO